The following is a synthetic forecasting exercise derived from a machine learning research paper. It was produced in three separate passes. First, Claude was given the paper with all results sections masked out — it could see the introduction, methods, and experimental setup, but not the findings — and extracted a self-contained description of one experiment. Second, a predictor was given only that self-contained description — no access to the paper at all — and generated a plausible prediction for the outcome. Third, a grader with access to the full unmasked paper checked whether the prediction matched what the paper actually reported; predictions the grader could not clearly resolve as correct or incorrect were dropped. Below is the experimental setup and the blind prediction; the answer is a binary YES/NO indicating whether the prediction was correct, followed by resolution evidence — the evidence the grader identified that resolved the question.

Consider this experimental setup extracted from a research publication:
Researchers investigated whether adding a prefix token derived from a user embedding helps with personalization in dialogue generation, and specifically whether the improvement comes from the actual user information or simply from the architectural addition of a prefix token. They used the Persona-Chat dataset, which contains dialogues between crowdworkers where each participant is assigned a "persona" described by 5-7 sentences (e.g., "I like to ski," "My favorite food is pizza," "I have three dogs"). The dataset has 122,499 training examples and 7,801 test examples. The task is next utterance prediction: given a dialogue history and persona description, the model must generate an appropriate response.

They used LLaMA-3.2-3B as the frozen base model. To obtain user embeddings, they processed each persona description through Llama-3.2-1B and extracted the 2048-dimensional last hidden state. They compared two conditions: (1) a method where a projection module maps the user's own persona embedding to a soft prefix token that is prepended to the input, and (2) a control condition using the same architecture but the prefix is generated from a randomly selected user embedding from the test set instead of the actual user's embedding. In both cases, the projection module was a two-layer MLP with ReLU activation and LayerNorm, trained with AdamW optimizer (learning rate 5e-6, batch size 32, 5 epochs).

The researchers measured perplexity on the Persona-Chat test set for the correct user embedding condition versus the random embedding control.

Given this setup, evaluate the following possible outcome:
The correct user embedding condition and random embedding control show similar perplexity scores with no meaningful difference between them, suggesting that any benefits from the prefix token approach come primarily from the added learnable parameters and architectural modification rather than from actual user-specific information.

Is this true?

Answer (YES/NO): NO